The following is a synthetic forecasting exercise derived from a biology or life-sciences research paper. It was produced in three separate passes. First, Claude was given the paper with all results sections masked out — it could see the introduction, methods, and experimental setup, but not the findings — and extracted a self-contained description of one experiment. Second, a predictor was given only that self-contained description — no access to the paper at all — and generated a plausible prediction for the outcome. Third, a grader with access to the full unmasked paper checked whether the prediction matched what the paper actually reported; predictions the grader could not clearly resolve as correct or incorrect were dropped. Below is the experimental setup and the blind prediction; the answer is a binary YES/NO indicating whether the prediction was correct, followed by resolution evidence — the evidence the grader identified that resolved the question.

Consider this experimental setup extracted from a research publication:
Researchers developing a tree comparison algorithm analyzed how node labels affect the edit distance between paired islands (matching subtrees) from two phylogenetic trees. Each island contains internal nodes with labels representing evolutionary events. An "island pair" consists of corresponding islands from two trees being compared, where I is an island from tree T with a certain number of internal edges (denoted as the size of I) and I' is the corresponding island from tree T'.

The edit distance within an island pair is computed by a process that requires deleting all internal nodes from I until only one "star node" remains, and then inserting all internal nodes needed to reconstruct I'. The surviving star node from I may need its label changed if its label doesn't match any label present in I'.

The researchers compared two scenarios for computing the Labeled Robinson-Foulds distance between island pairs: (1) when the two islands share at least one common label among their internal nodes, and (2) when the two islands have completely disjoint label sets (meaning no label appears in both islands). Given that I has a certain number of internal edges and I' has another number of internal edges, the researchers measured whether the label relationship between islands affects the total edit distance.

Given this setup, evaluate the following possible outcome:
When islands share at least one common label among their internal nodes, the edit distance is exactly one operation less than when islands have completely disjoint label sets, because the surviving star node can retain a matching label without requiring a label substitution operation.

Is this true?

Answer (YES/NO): YES